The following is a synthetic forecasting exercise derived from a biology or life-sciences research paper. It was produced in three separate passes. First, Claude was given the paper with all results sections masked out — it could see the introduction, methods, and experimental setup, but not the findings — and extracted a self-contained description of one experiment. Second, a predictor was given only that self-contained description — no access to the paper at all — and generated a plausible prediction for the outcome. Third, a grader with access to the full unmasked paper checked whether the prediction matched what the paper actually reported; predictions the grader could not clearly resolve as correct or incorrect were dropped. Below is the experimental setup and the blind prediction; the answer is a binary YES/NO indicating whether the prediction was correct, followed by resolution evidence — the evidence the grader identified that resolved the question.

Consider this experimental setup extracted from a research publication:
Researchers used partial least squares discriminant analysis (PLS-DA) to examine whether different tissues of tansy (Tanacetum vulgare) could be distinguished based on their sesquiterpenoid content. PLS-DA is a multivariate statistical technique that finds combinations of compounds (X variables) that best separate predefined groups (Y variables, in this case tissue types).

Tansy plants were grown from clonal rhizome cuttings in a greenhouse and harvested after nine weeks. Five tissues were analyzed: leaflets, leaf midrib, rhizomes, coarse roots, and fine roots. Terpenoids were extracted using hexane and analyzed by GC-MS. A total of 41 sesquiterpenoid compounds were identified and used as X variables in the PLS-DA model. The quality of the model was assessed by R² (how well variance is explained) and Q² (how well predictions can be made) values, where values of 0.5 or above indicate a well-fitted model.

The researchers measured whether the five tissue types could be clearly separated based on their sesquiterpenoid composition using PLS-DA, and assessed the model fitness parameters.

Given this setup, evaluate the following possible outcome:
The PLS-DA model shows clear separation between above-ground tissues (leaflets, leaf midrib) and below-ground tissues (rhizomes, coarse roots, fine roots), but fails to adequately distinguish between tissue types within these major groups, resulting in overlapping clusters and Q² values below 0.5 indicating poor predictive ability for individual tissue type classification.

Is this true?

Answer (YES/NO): NO